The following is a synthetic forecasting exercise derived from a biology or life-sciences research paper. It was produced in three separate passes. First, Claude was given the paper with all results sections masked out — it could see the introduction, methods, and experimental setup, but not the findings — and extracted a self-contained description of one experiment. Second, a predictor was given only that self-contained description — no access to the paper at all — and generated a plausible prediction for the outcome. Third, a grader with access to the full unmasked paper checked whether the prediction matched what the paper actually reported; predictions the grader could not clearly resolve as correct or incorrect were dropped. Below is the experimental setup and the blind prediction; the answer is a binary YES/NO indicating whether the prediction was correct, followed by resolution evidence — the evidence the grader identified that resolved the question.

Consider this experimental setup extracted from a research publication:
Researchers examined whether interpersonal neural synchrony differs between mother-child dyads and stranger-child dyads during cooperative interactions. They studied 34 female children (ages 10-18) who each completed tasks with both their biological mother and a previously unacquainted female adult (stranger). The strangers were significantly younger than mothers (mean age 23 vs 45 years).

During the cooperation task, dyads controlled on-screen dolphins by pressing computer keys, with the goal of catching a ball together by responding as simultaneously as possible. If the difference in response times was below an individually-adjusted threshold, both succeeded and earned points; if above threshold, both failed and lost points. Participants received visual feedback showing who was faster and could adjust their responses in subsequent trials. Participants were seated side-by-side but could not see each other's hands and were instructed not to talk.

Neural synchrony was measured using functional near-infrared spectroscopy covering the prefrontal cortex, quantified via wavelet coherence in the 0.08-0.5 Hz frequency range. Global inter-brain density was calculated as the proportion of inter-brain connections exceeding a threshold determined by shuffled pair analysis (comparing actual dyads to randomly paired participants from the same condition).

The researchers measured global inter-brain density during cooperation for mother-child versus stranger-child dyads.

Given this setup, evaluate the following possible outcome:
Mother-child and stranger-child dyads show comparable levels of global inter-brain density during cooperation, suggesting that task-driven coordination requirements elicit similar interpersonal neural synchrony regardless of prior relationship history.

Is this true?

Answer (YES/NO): NO